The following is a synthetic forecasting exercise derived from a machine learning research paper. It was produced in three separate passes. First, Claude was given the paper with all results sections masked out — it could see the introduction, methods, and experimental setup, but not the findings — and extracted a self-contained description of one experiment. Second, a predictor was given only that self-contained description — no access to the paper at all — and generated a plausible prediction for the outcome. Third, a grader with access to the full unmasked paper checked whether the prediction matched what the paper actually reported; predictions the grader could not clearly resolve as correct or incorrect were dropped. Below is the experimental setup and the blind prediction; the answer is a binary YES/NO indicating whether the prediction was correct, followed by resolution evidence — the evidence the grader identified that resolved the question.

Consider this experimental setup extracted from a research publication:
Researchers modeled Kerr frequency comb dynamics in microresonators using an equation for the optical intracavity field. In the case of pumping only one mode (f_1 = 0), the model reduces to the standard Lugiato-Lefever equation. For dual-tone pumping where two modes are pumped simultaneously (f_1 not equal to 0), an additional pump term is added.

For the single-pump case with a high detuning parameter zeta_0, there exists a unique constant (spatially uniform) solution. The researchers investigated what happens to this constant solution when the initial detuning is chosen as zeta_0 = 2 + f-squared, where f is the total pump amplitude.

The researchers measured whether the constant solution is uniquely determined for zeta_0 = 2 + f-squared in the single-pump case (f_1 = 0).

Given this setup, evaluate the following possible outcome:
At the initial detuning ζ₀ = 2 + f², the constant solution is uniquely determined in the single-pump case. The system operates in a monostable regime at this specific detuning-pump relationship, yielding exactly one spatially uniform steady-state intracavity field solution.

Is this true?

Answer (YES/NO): YES